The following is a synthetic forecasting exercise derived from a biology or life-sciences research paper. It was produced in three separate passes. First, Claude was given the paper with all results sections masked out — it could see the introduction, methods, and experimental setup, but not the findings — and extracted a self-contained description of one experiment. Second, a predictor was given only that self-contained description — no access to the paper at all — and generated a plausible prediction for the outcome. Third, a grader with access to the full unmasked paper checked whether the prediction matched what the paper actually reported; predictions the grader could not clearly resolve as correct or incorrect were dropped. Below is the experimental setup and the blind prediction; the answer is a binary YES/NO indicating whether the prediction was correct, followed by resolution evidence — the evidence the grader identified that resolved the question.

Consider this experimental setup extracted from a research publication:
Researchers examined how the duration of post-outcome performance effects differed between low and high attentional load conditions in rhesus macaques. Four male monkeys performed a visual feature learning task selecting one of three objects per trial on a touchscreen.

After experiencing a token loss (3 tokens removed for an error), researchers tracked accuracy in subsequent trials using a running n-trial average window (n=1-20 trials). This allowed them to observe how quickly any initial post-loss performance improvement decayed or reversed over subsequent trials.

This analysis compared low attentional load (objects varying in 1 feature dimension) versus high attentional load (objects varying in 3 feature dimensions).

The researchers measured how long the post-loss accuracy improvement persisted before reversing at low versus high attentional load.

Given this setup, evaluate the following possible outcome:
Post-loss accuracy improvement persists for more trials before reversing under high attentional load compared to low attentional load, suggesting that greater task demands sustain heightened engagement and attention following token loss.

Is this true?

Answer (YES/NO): NO